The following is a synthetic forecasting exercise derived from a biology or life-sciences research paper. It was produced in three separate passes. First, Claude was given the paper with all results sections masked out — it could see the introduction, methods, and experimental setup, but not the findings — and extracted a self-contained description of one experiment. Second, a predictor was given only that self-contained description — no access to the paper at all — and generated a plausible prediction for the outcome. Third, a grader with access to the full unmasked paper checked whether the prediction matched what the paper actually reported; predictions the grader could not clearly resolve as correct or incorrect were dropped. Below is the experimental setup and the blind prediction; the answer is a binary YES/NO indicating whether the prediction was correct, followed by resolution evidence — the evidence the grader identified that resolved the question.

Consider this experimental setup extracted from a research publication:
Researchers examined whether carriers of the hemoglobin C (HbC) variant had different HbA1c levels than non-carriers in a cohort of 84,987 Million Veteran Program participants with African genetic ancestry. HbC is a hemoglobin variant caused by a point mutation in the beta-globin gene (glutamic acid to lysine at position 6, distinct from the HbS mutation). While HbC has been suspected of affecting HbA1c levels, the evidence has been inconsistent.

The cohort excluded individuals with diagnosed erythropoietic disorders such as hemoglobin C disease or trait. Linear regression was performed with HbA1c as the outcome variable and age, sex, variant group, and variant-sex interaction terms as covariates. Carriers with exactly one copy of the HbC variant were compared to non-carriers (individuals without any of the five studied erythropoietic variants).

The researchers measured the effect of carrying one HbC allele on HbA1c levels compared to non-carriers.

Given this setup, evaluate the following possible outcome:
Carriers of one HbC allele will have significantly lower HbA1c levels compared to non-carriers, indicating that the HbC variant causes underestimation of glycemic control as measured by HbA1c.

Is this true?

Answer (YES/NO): YES